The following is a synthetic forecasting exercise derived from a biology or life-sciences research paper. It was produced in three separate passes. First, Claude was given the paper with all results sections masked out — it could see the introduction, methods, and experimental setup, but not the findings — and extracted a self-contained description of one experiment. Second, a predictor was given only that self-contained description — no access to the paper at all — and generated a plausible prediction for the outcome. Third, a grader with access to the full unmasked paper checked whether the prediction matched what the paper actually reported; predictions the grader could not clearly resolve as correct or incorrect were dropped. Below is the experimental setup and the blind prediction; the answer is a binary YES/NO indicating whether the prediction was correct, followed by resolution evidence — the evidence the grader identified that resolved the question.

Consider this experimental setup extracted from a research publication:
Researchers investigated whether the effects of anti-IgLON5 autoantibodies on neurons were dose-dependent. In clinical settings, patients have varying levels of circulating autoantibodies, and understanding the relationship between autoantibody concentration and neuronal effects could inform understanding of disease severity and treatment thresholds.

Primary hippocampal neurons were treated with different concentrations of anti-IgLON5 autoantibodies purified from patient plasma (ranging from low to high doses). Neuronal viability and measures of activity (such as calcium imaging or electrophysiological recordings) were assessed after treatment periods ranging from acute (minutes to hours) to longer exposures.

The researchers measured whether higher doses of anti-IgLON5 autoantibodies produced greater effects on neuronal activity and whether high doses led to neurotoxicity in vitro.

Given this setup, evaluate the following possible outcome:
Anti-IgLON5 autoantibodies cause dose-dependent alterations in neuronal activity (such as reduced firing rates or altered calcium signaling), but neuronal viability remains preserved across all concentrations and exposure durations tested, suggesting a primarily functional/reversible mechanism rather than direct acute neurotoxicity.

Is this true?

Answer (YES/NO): NO